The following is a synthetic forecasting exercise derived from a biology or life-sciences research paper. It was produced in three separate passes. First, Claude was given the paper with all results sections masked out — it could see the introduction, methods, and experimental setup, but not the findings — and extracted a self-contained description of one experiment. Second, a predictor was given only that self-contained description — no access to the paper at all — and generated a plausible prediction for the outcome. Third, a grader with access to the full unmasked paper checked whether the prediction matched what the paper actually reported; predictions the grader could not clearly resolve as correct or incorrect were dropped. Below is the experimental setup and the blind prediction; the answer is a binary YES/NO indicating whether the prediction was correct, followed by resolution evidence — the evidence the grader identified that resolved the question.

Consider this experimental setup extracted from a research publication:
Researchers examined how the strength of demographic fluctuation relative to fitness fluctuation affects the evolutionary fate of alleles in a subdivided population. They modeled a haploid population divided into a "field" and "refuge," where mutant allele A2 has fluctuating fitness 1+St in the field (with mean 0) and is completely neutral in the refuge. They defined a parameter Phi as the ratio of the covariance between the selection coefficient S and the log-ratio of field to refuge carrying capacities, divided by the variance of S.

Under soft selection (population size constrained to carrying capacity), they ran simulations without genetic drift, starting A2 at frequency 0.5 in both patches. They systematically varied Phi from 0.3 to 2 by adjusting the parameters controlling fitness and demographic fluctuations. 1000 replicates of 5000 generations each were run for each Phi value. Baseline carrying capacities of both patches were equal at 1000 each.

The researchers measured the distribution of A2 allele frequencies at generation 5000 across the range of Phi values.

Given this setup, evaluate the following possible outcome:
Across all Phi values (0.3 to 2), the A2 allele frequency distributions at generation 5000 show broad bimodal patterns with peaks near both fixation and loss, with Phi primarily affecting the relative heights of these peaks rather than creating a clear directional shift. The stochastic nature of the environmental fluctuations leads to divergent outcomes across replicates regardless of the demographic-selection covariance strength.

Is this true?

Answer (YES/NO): NO